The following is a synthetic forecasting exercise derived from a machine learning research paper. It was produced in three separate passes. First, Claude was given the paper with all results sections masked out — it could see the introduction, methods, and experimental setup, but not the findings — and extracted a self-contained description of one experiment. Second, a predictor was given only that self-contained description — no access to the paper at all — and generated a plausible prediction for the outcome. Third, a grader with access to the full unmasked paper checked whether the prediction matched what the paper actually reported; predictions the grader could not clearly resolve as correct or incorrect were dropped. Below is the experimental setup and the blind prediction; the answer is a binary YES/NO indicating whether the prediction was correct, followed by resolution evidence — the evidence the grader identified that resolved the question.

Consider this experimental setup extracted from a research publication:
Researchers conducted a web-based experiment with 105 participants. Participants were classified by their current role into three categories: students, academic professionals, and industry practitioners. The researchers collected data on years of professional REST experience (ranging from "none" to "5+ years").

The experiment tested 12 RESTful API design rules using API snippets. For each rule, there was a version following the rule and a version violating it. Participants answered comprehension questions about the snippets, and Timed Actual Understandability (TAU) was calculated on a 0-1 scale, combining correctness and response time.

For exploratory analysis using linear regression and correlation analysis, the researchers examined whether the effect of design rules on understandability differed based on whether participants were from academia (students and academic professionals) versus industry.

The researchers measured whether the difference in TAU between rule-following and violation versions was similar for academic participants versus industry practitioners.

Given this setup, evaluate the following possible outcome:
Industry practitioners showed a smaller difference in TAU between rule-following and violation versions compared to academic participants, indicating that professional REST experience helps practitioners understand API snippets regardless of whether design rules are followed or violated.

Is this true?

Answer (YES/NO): NO